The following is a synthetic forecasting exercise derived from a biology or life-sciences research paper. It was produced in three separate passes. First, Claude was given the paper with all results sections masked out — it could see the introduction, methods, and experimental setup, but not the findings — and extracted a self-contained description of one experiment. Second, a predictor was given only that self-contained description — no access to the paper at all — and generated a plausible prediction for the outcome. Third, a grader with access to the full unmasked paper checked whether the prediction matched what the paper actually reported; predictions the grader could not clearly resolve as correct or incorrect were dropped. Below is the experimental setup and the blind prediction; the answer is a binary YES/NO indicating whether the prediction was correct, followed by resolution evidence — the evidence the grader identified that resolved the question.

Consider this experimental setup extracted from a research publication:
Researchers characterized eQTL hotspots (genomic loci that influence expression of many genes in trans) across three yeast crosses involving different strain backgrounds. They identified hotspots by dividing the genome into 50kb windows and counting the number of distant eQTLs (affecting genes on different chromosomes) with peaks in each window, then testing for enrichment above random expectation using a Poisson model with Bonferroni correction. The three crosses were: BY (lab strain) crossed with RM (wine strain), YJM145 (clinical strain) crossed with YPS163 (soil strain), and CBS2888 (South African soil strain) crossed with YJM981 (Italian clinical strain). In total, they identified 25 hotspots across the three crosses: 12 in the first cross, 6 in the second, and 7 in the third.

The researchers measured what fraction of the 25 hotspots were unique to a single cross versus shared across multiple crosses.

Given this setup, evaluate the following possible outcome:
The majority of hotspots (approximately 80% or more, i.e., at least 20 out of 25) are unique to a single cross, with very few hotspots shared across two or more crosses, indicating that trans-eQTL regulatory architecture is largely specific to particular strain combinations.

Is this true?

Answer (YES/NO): NO